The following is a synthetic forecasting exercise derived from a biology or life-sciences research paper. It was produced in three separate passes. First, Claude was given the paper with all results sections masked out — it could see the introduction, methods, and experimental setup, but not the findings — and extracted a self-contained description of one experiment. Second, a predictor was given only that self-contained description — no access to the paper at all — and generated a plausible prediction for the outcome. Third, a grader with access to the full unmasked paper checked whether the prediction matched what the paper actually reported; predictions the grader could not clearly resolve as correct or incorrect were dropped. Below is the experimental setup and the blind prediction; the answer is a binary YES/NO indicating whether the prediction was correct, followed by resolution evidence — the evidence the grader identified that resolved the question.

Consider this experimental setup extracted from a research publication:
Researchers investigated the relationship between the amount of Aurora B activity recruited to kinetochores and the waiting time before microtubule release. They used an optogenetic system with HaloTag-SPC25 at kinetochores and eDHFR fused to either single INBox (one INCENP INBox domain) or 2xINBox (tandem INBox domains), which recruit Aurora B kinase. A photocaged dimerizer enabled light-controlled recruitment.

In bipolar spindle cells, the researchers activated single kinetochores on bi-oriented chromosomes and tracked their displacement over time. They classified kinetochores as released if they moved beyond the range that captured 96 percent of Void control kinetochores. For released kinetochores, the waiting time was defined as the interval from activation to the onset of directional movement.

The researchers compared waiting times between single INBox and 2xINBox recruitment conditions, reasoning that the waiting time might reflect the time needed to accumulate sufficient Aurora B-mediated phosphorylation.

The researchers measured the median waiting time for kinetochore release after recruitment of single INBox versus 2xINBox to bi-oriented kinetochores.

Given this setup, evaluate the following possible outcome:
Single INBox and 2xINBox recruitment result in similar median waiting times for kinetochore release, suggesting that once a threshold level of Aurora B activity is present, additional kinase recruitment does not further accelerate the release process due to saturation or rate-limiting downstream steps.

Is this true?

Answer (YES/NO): NO